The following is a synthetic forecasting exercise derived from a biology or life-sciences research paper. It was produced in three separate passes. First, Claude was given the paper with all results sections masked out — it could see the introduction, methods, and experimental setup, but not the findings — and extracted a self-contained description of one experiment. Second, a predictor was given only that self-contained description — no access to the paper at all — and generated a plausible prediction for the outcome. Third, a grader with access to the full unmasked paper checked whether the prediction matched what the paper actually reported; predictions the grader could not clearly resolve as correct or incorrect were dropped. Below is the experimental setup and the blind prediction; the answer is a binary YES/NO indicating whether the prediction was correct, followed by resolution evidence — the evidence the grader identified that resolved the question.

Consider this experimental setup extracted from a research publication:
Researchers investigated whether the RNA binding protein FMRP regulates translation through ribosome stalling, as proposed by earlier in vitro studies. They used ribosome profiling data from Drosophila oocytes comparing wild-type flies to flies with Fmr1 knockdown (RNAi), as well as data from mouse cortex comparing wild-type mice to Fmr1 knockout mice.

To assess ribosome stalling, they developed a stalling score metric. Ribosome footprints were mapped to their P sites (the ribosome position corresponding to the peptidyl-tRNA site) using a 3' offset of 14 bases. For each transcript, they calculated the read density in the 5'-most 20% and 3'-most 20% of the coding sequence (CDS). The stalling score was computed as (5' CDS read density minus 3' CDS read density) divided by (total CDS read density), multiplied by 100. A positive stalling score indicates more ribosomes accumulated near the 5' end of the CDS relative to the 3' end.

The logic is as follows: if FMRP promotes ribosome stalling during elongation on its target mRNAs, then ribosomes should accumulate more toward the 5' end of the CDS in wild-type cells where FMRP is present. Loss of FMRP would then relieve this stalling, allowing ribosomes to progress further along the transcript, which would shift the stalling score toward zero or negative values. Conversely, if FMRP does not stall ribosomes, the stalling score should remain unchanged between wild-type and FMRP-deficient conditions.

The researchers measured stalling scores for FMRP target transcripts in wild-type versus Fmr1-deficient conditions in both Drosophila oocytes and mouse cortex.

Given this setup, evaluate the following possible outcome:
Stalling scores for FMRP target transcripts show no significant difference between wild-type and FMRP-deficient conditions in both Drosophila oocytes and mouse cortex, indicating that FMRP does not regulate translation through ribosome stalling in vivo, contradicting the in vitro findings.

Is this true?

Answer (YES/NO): YES